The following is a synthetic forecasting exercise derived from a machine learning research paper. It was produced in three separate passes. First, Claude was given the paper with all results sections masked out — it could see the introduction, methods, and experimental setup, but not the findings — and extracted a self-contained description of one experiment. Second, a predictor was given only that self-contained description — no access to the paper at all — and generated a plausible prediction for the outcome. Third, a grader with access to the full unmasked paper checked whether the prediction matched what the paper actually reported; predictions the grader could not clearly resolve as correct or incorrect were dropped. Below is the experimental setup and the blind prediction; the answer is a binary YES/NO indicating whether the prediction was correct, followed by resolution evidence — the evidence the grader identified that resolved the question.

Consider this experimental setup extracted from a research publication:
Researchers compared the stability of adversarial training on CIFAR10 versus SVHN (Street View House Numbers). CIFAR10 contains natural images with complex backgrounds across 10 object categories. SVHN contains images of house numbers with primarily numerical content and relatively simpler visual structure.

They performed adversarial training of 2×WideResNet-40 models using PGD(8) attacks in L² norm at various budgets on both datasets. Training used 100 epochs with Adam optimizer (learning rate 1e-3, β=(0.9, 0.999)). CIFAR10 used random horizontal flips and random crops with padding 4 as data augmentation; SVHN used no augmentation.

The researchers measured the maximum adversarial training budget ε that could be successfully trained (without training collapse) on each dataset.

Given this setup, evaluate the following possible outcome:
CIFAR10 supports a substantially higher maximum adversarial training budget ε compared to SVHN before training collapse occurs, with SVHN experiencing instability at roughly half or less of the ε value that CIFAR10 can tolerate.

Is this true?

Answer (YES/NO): YES